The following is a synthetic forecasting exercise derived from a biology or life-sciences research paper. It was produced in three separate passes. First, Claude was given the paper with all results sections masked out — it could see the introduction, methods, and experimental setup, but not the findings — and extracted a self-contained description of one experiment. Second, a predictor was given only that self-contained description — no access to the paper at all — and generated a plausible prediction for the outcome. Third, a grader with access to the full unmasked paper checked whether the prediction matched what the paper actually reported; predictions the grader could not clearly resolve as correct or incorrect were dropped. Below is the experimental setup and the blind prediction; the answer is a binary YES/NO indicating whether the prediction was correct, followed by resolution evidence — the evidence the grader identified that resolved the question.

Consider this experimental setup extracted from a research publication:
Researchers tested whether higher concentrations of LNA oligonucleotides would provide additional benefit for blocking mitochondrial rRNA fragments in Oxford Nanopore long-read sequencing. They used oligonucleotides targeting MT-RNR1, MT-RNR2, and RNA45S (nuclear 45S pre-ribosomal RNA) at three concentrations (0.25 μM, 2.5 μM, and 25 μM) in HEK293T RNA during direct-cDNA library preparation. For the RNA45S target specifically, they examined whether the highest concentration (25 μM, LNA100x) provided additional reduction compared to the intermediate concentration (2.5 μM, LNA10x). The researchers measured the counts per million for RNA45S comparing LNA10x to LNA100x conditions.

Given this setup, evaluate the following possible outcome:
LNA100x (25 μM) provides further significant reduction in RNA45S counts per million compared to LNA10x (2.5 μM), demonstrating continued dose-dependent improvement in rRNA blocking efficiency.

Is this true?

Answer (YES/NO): NO